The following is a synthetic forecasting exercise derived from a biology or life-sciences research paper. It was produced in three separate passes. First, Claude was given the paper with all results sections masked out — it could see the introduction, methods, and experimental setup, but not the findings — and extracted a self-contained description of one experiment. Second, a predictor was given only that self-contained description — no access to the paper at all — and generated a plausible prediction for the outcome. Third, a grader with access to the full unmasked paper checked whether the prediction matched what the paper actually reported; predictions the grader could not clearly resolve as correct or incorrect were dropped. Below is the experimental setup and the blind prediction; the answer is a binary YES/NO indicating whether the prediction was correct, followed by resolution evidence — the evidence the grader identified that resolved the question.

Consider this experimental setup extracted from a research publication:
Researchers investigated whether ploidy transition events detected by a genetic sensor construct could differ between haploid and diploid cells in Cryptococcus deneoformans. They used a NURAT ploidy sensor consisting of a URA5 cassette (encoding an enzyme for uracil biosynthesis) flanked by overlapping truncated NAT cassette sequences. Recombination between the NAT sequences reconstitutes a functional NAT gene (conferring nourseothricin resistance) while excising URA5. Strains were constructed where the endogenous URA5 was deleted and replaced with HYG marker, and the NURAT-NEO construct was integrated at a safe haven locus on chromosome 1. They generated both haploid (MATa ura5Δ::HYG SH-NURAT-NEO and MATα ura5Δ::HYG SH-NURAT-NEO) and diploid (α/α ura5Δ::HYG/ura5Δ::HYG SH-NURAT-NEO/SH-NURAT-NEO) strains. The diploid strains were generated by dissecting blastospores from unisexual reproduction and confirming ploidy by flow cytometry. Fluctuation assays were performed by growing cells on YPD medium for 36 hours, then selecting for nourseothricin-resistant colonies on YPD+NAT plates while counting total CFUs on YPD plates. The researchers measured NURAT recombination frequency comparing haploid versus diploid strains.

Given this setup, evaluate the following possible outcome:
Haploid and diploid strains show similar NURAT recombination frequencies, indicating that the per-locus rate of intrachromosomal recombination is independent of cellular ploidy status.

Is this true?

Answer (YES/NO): YES